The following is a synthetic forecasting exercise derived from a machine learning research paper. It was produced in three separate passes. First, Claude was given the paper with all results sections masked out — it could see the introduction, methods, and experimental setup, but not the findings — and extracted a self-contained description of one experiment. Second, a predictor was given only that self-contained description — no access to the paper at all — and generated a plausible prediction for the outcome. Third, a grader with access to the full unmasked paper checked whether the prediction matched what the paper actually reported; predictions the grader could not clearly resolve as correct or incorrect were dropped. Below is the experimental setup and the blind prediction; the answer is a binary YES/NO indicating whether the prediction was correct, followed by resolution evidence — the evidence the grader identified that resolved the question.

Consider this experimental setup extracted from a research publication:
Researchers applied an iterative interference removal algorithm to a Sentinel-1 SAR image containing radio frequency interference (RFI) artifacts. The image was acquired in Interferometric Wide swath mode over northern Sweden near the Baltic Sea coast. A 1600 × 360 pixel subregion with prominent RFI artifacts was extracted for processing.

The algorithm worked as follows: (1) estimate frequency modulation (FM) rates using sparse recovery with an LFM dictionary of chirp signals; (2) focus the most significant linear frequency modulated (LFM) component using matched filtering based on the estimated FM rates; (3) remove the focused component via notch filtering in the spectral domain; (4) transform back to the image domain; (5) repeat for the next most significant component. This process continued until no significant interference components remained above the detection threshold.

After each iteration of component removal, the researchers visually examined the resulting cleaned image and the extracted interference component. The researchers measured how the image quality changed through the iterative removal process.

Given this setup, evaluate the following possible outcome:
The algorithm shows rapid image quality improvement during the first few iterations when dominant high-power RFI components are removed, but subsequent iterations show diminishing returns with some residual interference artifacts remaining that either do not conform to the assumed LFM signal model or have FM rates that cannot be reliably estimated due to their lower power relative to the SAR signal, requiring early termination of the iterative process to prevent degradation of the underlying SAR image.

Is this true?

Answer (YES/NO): NO